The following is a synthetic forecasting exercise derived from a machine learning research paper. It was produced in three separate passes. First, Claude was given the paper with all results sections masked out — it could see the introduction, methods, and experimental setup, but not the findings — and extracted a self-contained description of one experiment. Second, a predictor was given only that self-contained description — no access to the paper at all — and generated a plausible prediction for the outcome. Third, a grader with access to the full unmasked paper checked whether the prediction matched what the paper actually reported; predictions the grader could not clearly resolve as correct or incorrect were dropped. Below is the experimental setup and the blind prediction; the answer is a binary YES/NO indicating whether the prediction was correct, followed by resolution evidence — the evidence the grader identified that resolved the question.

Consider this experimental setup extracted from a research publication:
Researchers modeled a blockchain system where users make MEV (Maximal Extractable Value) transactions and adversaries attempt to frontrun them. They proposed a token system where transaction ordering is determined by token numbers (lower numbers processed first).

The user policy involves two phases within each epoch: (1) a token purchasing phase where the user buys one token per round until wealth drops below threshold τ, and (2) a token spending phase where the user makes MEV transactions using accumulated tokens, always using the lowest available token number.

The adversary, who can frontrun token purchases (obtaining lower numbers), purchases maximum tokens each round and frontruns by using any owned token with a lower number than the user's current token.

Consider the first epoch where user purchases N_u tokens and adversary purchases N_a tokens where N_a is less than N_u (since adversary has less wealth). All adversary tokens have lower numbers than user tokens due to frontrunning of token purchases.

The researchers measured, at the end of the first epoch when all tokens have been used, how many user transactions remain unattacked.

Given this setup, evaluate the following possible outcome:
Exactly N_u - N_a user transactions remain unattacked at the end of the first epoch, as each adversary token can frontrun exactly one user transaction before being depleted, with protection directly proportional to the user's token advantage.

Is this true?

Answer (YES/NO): YES